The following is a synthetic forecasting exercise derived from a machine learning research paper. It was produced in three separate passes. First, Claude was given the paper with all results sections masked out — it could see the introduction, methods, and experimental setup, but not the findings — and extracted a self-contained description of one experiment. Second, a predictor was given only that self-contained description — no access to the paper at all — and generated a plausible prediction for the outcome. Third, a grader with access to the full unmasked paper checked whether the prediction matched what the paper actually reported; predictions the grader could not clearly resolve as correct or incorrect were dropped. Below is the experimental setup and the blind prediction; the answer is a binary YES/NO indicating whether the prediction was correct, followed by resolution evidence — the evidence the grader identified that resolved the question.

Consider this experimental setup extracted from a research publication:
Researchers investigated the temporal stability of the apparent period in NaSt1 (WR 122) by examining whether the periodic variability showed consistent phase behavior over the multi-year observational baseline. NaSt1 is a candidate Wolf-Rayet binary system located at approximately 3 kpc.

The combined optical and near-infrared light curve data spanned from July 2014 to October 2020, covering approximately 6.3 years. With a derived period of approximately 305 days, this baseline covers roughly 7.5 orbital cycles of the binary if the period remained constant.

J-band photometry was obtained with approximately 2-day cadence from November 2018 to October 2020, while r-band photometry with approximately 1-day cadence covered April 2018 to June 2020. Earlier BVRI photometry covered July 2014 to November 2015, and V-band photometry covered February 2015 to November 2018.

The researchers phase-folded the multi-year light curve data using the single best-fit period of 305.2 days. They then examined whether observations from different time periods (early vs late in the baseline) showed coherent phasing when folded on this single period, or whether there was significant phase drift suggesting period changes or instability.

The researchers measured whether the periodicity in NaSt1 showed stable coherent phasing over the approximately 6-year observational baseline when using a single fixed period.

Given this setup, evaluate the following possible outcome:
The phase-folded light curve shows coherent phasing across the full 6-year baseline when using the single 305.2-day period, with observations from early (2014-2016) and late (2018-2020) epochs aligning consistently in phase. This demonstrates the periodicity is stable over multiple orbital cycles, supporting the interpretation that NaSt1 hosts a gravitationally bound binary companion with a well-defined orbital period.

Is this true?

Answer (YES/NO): YES